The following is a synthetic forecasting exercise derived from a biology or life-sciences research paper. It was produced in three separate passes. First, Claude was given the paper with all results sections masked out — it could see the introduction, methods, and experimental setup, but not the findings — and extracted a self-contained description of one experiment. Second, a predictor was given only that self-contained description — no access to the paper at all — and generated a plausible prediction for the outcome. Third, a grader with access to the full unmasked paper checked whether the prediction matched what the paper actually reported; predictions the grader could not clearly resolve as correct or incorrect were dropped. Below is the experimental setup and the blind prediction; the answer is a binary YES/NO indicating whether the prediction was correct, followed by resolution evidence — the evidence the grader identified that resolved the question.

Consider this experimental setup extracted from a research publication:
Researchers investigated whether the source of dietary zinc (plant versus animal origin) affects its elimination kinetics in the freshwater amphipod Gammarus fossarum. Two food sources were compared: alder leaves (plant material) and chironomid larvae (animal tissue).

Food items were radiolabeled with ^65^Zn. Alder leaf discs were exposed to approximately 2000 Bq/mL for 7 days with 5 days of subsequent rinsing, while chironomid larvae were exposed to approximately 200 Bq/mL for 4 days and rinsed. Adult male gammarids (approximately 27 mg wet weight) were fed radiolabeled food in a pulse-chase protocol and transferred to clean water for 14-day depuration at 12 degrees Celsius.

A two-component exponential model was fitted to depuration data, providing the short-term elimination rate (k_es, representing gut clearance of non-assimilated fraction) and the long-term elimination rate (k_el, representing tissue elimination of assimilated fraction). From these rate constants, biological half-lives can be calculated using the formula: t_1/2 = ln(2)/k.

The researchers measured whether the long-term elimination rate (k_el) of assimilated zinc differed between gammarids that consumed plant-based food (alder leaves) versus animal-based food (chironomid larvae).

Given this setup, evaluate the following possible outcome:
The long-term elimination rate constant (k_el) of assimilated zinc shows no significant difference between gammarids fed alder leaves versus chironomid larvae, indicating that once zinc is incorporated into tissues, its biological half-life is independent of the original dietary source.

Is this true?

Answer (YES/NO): NO